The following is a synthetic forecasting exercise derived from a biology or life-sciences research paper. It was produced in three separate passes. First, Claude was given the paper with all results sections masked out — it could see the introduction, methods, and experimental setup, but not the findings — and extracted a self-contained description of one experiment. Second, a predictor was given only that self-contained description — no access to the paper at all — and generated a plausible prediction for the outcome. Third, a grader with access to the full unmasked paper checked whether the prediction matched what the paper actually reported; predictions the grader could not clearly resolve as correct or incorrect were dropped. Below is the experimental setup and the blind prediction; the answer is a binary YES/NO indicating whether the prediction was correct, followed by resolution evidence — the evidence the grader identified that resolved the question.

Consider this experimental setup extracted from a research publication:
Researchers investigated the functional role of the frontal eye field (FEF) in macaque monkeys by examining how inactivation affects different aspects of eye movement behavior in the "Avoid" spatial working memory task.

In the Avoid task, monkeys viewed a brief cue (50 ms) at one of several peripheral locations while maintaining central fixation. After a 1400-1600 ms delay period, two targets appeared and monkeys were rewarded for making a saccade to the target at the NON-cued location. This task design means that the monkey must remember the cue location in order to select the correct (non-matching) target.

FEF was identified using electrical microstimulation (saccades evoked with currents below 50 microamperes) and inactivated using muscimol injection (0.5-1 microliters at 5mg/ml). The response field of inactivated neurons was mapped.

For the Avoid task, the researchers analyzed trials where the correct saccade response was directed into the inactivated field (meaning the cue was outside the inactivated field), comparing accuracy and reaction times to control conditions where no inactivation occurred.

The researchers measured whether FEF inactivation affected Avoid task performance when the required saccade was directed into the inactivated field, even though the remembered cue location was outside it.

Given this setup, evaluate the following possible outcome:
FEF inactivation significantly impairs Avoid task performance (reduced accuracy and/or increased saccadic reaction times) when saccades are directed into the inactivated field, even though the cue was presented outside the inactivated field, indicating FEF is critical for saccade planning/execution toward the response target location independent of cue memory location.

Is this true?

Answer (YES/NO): YES